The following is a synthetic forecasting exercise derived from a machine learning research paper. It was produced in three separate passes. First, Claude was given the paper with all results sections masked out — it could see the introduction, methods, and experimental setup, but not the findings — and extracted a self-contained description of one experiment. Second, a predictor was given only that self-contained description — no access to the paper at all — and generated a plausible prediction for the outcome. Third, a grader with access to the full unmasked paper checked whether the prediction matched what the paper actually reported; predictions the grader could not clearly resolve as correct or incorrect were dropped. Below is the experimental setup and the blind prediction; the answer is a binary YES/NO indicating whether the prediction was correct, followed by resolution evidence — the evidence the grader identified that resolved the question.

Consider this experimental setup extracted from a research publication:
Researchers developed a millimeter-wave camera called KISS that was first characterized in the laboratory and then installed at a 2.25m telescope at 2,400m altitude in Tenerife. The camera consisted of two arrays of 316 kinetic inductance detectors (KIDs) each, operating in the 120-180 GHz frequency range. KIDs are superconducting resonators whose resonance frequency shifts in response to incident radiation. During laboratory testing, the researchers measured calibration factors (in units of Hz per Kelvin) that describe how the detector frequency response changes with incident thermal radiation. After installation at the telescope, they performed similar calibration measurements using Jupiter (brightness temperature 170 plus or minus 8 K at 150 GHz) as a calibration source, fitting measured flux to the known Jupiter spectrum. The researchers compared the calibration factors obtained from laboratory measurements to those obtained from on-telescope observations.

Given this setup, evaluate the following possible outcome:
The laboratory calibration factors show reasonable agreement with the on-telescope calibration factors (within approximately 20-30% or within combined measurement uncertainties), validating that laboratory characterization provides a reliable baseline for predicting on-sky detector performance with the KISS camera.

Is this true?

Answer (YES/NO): NO